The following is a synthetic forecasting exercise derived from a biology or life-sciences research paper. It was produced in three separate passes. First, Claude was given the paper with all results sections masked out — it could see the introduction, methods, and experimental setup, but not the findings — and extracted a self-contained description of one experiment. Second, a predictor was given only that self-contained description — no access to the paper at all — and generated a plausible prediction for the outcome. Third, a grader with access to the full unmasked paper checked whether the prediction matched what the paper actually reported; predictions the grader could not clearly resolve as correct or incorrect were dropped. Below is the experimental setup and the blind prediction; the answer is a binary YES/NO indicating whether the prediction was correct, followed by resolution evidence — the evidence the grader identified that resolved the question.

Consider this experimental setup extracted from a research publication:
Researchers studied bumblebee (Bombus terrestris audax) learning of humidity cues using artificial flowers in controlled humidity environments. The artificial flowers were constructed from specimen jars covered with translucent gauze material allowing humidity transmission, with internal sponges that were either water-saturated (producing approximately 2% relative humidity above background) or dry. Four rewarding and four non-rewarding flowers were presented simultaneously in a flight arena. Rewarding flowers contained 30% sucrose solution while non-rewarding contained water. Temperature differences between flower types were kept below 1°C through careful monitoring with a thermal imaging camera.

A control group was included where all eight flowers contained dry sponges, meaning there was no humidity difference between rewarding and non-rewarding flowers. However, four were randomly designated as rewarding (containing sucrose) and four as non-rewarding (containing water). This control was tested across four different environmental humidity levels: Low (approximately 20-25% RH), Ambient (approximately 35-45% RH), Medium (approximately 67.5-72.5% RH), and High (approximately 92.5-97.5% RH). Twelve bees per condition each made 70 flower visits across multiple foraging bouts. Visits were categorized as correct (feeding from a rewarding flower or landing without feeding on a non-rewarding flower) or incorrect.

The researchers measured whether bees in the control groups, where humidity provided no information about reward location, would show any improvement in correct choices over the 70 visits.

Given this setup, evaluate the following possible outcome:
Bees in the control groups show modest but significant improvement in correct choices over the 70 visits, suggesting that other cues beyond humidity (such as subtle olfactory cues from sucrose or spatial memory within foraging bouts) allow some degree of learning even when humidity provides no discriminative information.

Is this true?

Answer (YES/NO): NO